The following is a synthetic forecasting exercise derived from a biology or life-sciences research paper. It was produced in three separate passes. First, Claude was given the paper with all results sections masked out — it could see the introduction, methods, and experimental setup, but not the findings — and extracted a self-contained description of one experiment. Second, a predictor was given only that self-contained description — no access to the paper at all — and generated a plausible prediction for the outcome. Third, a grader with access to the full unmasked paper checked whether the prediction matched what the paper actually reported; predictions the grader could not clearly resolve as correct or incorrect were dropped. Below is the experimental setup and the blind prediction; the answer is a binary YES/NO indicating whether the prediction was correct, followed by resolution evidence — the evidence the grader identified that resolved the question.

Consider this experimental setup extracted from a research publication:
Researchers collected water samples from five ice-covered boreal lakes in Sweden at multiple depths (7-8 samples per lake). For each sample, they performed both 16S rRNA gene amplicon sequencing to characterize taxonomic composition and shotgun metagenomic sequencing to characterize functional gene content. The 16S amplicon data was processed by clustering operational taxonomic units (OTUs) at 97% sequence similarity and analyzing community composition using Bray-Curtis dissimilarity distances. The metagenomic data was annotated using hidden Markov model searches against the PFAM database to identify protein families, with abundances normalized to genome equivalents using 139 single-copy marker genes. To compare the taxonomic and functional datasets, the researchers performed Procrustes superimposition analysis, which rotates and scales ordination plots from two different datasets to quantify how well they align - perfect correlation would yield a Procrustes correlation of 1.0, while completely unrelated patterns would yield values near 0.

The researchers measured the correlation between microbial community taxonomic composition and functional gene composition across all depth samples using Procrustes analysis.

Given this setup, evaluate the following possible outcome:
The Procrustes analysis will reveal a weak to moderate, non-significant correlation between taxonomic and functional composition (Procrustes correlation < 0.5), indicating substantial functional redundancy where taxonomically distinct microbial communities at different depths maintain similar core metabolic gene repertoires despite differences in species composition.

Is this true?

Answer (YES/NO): NO